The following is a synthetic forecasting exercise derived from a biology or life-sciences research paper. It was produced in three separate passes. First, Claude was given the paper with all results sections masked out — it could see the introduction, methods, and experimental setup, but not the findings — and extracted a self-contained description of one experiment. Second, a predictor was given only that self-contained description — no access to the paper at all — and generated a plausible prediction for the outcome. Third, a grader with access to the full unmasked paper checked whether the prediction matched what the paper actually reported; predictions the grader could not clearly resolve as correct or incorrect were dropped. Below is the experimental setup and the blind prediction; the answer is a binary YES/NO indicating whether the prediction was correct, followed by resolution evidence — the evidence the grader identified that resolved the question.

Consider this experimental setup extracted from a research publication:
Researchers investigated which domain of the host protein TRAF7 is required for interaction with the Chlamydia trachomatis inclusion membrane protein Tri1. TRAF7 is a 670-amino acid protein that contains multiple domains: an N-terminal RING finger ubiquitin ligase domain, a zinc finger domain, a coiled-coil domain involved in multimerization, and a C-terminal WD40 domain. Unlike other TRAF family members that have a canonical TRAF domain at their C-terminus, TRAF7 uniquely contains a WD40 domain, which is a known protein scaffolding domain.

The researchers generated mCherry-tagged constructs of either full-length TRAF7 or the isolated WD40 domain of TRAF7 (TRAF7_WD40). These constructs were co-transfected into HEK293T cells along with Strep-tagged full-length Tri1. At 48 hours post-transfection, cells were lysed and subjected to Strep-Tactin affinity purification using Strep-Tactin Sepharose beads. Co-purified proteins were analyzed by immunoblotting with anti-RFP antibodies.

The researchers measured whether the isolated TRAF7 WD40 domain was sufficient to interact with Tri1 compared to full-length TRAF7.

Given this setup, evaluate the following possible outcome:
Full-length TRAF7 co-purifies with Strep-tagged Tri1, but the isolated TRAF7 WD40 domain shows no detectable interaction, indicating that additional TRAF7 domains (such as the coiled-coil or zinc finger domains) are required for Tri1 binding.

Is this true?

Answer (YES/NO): NO